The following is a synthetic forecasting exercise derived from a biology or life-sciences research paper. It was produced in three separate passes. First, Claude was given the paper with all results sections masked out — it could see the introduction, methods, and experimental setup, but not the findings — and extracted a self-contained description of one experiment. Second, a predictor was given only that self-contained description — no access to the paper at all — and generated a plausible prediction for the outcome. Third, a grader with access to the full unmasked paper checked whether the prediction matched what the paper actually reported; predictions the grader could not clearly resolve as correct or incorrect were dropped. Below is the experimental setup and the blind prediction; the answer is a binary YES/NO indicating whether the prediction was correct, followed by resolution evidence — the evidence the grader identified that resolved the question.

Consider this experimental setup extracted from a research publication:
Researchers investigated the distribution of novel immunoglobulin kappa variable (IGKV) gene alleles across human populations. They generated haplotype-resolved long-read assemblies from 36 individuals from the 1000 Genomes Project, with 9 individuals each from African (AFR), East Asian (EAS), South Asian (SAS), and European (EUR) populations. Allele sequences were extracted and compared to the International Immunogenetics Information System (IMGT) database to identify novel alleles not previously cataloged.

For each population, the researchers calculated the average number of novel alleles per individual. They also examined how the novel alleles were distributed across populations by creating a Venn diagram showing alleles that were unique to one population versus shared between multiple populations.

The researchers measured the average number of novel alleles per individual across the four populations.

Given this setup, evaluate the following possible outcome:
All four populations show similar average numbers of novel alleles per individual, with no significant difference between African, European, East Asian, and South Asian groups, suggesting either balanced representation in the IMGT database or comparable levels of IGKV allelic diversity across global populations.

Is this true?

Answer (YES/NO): NO